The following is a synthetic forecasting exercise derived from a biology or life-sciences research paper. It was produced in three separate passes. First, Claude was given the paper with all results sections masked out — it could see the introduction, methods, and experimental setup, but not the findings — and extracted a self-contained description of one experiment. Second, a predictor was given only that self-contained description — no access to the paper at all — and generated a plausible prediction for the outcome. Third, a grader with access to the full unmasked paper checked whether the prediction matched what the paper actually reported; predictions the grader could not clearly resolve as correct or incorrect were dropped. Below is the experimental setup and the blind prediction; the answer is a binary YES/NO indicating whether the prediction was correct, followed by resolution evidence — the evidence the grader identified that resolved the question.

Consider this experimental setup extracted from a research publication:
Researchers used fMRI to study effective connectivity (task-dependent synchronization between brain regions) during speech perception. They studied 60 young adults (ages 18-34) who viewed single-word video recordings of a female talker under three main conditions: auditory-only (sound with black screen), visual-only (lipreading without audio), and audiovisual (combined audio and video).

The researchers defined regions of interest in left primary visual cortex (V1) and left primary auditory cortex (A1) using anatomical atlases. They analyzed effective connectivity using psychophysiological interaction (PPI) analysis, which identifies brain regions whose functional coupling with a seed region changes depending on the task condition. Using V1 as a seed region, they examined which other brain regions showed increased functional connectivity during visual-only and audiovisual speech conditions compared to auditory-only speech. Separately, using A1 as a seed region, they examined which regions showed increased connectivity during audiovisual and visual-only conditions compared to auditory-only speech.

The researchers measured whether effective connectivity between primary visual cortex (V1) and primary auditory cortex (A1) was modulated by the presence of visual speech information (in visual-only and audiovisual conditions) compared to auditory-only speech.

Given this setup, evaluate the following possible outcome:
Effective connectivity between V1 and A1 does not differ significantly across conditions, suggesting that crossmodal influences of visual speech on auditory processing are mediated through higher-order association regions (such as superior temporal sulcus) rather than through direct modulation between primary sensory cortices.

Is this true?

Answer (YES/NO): NO